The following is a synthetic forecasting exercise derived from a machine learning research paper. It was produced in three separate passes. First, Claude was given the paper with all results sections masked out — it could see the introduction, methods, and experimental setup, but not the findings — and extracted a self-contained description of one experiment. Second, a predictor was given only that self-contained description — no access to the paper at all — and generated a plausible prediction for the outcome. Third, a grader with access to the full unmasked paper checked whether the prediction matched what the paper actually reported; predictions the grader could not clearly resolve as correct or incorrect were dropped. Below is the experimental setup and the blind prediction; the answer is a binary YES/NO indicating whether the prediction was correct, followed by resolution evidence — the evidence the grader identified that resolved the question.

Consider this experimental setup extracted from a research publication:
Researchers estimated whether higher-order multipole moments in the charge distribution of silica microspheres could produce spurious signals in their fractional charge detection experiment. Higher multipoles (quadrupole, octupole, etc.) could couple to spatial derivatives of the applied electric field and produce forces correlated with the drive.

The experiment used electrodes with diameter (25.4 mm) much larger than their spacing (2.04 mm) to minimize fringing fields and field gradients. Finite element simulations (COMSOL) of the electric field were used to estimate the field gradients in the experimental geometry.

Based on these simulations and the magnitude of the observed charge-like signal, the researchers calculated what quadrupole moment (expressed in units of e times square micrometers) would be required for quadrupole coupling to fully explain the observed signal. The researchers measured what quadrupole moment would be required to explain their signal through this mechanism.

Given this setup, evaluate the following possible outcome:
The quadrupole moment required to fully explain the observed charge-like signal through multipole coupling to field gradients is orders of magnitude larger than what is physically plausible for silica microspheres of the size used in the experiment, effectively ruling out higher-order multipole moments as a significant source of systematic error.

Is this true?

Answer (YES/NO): YES